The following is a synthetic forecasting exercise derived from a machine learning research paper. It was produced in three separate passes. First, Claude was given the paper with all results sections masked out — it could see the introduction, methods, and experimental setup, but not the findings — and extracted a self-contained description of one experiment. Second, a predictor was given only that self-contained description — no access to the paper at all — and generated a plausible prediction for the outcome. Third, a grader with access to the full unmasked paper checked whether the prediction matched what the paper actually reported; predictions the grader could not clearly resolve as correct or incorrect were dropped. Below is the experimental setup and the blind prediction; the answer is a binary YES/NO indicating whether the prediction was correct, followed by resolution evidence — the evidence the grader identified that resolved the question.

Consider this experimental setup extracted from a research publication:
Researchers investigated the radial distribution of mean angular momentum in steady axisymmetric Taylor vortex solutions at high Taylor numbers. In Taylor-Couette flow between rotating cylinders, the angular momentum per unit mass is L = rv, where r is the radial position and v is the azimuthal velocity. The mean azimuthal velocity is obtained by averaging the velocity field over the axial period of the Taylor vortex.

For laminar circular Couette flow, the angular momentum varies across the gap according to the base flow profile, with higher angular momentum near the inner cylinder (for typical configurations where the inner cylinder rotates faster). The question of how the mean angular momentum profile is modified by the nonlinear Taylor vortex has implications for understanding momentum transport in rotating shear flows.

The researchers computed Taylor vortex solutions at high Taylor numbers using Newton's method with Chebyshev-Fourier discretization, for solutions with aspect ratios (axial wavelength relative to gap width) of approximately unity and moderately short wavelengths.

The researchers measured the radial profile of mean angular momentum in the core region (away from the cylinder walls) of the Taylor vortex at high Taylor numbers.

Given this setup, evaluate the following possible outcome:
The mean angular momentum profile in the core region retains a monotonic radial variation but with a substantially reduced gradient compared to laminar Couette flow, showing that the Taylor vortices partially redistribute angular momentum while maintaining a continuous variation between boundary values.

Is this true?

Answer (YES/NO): NO